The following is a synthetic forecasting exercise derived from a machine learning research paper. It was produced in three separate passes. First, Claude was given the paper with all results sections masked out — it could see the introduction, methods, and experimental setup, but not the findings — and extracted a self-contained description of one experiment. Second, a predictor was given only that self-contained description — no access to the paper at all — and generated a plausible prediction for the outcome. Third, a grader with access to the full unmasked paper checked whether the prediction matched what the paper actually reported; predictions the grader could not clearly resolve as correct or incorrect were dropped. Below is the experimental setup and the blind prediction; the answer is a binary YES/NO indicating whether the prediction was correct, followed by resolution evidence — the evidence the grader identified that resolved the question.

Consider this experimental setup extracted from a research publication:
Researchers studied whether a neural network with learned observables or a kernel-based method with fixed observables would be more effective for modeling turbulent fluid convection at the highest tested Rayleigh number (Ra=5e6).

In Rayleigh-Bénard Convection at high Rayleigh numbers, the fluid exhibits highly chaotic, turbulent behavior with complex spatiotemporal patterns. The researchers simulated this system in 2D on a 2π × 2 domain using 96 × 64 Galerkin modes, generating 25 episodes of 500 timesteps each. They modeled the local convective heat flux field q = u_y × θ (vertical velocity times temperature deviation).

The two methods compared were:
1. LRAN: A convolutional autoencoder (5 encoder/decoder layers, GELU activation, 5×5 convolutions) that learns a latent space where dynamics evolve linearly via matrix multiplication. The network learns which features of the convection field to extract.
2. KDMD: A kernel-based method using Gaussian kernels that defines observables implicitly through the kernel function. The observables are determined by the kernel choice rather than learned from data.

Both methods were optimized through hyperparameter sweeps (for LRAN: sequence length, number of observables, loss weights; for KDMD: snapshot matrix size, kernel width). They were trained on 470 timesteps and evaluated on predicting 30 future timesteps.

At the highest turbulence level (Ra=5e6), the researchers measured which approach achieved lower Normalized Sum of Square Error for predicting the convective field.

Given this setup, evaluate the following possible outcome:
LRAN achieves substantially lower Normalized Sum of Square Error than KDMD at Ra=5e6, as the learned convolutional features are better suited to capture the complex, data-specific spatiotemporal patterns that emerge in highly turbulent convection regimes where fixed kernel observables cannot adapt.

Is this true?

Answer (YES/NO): YES